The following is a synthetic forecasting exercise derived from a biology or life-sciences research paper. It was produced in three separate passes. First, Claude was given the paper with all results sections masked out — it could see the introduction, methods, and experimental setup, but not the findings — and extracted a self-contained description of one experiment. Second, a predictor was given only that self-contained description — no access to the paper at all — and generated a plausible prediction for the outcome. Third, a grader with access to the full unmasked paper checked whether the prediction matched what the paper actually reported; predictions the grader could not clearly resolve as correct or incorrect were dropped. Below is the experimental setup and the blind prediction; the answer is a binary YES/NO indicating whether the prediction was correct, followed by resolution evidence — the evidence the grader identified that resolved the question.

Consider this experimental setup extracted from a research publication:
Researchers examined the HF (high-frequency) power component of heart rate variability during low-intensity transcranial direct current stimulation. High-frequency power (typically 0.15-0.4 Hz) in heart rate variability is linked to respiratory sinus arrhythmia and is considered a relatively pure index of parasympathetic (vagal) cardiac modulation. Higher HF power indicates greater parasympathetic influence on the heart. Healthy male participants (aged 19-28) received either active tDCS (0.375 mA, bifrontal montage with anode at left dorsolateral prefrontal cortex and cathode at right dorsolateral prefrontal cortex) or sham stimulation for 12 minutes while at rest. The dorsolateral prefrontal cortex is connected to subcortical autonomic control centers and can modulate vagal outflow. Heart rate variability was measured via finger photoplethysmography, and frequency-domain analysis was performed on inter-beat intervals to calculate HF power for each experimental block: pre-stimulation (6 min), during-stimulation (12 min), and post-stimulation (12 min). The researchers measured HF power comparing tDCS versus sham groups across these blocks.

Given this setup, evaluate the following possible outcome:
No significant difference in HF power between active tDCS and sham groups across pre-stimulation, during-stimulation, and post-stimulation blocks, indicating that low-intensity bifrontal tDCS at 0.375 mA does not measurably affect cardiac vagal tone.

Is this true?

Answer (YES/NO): NO